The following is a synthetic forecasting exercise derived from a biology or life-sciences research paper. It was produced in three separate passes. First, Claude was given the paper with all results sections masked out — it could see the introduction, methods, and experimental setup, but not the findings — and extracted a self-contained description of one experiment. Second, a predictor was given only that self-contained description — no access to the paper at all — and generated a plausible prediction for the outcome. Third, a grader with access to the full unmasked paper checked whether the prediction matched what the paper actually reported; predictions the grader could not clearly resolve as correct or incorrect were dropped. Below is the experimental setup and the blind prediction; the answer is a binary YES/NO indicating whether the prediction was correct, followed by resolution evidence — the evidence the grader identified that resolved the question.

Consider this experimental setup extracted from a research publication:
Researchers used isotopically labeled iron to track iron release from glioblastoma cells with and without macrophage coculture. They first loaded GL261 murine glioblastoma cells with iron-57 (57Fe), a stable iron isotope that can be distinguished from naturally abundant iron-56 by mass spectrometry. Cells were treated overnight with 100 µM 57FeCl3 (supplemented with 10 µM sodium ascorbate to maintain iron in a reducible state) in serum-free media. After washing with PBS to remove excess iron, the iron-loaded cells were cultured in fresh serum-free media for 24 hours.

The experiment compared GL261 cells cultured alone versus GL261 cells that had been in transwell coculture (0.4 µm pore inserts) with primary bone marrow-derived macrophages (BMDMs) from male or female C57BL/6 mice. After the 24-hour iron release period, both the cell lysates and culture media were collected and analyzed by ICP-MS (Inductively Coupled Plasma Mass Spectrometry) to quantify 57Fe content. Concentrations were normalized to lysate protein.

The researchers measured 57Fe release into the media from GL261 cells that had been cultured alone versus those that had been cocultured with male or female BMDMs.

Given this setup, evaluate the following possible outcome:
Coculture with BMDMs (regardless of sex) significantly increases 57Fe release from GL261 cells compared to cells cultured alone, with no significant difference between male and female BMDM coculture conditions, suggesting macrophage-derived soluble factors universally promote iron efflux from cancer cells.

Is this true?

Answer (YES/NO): NO